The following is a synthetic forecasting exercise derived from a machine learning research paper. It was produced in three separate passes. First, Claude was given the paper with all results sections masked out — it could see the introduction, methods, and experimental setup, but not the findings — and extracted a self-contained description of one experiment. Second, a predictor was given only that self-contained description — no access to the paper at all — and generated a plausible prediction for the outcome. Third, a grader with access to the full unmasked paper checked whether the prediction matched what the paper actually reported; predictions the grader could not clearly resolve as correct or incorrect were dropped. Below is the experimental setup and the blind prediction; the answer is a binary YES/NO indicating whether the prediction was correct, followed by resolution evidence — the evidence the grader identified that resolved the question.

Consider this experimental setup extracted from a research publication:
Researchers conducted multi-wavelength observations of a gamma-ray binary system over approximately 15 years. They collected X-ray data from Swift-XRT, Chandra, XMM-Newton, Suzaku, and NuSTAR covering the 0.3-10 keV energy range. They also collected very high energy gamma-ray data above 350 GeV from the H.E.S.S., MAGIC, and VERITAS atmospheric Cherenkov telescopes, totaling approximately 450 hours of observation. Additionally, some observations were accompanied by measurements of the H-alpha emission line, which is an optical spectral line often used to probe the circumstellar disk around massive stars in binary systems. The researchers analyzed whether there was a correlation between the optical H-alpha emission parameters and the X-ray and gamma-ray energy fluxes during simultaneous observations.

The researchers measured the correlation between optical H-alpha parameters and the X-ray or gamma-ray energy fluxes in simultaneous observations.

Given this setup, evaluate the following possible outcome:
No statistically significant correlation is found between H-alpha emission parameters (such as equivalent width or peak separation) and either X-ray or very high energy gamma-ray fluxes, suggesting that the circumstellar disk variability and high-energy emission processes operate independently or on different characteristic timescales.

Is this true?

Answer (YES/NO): YES